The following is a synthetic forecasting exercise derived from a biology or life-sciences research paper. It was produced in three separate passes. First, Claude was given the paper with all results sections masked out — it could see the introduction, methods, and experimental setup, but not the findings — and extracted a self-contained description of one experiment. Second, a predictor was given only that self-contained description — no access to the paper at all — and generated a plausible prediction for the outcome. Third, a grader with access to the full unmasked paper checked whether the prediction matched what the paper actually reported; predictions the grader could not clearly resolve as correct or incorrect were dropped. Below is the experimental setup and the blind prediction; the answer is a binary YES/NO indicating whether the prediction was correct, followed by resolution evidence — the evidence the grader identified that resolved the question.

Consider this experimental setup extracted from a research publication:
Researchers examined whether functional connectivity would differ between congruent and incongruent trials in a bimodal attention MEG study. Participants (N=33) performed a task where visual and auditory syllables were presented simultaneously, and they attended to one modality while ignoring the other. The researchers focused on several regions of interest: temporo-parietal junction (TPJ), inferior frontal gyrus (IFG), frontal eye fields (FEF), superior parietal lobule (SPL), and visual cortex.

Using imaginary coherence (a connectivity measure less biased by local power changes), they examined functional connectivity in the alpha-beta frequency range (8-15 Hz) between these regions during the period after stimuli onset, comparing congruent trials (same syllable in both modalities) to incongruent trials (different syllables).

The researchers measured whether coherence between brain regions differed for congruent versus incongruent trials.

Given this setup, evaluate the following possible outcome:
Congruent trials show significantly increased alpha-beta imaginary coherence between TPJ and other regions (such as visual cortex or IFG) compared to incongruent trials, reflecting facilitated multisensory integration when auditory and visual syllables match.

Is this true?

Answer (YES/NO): YES